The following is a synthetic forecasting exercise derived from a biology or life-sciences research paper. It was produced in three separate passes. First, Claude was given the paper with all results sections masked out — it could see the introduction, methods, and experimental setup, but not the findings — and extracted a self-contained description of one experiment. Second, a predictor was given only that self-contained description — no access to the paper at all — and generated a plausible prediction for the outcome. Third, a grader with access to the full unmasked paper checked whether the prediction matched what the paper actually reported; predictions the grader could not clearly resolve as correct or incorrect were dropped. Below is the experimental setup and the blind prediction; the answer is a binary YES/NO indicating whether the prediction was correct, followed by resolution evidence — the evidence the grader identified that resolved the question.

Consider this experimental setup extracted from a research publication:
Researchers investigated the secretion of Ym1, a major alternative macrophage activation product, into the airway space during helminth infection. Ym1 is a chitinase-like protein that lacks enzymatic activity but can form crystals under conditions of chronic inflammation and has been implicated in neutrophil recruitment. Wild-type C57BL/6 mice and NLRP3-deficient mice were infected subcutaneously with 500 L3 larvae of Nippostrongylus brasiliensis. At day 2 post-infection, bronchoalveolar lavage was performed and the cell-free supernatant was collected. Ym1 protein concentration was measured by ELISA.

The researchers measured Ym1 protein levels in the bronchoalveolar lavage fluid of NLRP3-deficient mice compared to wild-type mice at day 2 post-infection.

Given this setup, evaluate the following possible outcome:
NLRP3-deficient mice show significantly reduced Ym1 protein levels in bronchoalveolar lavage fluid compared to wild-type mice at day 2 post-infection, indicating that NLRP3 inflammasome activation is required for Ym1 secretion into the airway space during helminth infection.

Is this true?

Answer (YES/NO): NO